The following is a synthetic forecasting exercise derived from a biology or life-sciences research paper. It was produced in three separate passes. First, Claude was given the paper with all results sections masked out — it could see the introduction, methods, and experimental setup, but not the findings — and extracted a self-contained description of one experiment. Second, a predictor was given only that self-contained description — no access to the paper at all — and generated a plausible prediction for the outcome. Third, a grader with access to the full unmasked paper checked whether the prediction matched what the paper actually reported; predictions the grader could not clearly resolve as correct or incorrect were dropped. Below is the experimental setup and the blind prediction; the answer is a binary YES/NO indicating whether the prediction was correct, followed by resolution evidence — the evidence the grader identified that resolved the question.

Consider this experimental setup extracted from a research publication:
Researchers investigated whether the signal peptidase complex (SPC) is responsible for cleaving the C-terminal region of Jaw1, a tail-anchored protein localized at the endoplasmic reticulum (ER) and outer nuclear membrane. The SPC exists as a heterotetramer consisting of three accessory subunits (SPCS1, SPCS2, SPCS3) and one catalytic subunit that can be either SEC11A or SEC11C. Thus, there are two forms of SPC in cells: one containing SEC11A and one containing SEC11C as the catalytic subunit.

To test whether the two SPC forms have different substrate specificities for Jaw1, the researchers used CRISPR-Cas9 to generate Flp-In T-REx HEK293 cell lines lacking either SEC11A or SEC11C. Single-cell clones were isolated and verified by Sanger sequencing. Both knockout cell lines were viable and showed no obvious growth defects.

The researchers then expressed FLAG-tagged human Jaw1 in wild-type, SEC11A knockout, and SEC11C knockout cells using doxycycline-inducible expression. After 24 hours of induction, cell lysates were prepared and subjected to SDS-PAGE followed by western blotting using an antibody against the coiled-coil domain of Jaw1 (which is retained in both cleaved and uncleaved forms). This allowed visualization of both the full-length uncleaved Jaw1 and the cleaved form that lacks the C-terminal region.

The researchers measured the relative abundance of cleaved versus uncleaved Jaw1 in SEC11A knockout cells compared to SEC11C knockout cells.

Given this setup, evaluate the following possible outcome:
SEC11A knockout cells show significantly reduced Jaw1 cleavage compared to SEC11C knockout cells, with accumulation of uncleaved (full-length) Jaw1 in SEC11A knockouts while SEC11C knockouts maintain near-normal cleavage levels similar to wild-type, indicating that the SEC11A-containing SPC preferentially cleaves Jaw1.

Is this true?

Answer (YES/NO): YES